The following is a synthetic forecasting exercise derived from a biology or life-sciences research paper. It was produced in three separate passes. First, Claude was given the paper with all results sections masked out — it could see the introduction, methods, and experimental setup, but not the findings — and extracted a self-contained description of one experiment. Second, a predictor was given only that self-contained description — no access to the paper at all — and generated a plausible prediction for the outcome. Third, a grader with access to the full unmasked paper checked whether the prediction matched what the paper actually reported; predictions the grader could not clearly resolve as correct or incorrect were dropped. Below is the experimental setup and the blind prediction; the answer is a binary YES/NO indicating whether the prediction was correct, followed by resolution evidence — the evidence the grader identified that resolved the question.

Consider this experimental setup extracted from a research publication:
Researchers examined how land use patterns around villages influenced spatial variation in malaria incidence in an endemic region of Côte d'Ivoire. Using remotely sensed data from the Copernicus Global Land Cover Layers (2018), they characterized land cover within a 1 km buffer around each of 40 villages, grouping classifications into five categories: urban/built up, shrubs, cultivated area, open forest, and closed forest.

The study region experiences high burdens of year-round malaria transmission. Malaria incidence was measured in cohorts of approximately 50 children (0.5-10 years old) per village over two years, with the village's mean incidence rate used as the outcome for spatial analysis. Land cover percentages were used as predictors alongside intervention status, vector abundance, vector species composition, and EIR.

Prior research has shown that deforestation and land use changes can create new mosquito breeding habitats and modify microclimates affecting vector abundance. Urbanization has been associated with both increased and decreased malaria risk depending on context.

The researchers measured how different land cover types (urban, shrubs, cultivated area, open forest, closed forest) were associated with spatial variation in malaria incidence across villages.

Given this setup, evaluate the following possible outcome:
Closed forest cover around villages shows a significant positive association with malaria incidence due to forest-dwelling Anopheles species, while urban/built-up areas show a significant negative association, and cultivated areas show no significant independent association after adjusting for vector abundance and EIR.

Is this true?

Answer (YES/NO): NO